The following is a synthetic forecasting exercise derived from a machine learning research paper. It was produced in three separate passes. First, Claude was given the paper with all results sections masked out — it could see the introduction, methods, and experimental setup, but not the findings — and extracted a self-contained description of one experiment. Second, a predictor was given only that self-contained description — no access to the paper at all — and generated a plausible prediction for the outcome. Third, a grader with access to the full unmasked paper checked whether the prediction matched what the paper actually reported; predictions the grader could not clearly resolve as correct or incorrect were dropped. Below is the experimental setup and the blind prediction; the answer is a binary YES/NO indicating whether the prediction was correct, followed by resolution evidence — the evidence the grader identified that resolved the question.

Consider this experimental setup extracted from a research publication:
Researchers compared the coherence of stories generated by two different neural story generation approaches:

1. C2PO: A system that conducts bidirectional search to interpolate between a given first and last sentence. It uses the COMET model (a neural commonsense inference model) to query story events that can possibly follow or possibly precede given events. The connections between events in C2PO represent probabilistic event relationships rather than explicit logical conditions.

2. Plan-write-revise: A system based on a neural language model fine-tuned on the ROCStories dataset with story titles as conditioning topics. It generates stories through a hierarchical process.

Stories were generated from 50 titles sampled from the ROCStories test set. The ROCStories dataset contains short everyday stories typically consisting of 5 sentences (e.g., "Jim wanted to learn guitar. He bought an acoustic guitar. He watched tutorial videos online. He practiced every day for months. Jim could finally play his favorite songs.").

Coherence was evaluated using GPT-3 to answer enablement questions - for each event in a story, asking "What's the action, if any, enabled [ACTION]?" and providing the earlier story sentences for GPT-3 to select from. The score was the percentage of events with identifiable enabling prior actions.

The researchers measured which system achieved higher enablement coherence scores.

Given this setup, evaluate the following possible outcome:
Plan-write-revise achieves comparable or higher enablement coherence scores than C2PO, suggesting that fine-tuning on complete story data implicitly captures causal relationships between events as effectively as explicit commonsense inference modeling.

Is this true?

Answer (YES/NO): NO